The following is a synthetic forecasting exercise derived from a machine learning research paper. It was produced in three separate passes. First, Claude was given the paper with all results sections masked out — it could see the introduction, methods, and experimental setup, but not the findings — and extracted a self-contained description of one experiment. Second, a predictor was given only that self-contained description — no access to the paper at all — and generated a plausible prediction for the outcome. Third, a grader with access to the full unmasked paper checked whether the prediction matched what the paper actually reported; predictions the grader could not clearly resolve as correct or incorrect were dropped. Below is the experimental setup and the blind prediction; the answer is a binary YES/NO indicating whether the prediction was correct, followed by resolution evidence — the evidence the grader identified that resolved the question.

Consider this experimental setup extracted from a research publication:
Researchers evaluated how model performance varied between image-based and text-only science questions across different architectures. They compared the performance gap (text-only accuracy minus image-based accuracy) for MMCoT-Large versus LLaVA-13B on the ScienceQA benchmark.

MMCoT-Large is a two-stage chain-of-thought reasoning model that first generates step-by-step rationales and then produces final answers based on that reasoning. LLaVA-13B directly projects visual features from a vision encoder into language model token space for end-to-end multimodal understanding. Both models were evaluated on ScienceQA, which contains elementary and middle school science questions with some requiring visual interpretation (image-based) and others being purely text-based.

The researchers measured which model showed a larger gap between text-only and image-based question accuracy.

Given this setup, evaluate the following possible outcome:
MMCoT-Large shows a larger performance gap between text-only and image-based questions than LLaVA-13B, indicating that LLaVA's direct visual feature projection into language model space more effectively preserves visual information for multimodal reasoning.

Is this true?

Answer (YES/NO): YES